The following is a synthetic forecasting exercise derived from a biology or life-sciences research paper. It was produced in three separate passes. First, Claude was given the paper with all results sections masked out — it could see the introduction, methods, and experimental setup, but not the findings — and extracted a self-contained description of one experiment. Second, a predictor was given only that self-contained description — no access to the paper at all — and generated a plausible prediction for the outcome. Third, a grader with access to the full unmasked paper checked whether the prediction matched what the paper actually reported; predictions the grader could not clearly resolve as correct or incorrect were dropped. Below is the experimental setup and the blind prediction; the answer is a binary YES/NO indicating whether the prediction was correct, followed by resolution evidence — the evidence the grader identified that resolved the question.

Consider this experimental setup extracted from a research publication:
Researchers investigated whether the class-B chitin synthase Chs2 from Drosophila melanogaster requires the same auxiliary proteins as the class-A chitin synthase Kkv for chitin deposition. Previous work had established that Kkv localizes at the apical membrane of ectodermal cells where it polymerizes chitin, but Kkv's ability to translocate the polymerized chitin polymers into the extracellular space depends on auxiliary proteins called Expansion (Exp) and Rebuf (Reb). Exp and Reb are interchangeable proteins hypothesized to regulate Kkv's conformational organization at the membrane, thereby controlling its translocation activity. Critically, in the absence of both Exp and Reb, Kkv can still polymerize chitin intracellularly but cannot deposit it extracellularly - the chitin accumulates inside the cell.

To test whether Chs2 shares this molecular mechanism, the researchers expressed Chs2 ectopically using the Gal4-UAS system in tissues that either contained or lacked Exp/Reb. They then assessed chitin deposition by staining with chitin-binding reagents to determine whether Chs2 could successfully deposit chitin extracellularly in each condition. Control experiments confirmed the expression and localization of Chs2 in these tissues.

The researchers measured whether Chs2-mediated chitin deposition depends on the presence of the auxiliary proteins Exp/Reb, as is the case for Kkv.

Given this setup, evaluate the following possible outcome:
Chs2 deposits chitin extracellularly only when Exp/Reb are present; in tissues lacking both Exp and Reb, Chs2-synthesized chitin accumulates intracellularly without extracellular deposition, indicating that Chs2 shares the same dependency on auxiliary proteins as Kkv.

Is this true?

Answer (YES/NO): NO